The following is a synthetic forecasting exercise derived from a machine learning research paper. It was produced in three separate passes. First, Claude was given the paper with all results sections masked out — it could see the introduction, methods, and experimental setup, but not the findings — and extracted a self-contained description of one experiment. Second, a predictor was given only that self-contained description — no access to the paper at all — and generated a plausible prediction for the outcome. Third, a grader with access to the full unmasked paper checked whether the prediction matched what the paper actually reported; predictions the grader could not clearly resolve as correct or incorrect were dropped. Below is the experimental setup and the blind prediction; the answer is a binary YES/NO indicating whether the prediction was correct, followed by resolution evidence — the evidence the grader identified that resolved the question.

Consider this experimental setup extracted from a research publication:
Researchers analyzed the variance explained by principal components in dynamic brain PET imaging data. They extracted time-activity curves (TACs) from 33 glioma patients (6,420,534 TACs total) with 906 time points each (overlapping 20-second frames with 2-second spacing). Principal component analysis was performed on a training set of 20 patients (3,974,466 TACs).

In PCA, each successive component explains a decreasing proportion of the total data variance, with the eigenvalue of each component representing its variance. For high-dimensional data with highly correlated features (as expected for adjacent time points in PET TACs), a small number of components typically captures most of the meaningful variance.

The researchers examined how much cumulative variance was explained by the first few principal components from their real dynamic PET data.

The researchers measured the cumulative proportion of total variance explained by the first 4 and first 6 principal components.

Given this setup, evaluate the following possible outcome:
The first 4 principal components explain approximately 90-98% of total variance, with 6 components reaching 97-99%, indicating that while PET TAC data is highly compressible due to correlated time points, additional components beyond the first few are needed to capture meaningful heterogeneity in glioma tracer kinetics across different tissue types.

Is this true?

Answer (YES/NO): NO